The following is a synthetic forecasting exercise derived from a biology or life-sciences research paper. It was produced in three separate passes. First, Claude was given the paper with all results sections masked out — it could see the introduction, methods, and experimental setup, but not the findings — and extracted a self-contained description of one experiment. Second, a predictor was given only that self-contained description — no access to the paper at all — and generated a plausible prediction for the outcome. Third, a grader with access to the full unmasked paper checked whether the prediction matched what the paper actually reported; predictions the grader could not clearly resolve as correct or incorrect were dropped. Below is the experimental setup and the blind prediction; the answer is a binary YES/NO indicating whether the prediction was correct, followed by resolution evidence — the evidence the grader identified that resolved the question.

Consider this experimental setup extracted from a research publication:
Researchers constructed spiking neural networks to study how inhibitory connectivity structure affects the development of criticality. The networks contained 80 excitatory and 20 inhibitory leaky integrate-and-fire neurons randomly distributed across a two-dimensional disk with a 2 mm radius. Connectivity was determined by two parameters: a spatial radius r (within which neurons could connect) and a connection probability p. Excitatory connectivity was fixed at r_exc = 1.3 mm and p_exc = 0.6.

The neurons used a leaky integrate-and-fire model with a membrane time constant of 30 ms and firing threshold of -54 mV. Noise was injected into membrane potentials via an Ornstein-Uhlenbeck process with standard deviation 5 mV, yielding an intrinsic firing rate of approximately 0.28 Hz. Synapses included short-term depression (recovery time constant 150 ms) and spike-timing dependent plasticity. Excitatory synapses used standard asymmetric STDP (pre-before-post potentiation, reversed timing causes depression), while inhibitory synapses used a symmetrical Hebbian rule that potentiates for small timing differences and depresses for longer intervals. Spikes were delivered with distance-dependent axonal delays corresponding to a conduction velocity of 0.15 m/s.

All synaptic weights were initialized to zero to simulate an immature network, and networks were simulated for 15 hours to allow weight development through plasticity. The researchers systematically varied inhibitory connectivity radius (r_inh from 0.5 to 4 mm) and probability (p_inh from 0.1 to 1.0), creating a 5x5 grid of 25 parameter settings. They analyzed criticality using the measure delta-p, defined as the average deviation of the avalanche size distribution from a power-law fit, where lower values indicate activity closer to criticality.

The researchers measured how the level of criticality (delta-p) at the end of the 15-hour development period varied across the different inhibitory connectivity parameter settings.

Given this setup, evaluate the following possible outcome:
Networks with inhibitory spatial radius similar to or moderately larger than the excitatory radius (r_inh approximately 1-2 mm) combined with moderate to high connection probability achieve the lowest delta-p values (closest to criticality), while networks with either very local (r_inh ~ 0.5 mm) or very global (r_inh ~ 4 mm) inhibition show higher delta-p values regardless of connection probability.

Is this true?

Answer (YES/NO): NO